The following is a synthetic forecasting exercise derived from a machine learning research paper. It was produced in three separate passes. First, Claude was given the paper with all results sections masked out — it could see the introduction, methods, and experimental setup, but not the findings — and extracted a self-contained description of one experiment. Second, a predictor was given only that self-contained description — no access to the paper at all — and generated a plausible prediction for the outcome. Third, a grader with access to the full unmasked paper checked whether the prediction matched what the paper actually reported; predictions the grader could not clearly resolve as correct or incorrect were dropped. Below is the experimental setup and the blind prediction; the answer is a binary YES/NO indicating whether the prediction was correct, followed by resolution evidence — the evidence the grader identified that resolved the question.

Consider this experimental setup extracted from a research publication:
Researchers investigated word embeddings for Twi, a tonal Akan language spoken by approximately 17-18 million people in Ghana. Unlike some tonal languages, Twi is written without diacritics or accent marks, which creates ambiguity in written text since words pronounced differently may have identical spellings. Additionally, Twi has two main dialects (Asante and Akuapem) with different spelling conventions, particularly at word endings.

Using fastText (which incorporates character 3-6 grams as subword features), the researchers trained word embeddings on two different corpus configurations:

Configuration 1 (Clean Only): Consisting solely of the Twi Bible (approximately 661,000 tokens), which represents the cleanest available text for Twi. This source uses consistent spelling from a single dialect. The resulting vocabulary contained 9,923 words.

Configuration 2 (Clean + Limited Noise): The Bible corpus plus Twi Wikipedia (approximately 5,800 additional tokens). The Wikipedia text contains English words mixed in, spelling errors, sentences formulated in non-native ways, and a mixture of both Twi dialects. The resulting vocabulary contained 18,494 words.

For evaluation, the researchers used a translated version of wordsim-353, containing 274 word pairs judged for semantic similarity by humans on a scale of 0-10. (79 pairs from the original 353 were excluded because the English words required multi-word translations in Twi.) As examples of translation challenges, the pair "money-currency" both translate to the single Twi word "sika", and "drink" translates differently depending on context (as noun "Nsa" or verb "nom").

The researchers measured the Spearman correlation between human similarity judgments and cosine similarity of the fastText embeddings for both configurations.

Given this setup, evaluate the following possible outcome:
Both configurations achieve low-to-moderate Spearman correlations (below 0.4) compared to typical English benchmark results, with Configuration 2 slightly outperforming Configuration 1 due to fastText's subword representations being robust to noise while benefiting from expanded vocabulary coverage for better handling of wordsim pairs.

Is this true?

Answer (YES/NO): YES